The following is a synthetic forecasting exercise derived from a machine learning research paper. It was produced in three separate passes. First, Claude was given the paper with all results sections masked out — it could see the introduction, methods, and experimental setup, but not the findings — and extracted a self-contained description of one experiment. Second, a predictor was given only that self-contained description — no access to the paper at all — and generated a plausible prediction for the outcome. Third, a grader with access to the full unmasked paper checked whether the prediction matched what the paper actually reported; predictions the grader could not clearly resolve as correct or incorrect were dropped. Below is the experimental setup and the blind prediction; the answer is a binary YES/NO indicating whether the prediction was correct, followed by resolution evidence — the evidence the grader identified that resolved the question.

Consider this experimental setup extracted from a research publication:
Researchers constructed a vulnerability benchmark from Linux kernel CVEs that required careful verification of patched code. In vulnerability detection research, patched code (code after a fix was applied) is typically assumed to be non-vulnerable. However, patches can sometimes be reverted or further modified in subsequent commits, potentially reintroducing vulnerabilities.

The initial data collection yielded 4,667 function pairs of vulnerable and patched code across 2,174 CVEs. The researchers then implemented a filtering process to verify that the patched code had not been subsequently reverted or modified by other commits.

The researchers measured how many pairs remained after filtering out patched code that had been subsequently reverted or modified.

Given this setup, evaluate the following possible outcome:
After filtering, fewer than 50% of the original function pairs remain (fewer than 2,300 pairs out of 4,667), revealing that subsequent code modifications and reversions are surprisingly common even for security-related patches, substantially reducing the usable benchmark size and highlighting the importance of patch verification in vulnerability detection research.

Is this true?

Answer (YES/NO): NO